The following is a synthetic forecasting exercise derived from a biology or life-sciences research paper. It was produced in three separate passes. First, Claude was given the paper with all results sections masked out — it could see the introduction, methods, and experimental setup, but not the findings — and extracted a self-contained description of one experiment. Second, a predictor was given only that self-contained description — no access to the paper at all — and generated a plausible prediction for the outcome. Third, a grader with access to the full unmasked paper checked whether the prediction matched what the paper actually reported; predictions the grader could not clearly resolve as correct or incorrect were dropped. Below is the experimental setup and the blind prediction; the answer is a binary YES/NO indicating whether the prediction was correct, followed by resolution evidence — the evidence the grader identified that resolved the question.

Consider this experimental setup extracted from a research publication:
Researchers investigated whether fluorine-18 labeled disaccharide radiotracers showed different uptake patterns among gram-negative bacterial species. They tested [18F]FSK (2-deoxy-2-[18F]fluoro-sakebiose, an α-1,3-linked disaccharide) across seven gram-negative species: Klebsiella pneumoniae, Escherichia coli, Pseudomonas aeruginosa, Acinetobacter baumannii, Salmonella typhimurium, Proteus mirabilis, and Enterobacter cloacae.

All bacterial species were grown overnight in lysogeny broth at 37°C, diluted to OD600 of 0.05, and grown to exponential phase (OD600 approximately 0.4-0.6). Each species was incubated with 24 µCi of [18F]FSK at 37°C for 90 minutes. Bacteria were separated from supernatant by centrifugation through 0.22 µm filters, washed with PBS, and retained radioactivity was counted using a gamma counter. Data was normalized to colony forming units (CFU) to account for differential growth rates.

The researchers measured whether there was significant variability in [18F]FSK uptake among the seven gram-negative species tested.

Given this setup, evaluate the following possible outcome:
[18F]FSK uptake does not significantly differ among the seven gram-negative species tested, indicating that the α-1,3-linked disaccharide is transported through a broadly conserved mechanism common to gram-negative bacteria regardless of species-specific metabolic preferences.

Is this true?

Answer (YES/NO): NO